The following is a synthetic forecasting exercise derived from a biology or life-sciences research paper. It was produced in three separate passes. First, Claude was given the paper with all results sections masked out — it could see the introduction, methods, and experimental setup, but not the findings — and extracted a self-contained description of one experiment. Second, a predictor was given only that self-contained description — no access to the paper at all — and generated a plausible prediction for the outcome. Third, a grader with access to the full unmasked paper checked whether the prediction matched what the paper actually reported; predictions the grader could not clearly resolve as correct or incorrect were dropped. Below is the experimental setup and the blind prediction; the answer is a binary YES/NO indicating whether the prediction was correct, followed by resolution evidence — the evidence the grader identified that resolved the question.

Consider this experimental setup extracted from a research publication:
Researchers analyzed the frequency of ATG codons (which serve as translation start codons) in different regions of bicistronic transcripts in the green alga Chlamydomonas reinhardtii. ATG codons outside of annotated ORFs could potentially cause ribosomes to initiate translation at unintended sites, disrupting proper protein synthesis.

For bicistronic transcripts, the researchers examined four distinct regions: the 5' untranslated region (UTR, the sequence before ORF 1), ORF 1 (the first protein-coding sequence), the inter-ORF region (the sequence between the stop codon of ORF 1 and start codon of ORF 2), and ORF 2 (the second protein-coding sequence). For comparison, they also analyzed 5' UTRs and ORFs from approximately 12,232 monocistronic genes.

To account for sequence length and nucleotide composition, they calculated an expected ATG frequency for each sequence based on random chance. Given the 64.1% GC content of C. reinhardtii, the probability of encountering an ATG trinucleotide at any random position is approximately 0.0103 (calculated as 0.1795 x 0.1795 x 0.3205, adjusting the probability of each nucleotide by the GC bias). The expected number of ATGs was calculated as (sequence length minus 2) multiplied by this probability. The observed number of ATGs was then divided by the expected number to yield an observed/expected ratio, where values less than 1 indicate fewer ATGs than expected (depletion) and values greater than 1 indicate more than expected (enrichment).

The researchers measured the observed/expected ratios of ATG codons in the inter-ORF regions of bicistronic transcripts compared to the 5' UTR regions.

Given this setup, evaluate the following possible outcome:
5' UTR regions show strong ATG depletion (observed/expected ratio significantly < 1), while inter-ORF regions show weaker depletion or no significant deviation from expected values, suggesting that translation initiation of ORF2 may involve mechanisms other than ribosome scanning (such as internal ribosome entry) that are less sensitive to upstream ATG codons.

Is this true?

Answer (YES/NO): NO